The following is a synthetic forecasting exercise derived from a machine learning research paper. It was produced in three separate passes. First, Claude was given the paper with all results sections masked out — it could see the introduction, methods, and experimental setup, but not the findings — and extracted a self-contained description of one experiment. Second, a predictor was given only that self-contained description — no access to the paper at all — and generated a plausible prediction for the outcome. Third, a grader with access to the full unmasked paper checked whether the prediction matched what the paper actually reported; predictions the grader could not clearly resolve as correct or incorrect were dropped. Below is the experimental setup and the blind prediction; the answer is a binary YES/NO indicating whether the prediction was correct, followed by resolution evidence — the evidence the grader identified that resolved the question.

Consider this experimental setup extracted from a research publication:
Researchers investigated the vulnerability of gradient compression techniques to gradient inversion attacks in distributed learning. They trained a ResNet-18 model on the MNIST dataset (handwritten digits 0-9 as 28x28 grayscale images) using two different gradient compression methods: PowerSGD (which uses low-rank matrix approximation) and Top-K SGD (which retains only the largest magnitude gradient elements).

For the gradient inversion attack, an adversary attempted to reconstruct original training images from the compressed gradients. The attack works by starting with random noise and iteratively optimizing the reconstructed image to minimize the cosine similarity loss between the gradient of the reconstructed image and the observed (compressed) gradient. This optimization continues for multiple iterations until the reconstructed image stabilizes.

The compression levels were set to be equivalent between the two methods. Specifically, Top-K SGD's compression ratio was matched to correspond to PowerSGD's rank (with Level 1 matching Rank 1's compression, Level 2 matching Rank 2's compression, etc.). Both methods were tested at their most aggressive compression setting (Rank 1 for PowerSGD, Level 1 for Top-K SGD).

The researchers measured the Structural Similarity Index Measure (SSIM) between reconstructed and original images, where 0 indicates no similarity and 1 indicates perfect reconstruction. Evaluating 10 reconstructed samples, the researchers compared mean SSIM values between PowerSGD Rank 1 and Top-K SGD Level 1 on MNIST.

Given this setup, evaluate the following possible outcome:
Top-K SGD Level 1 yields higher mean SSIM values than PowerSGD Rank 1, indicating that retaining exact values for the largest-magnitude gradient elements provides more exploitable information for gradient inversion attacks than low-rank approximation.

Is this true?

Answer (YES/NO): NO